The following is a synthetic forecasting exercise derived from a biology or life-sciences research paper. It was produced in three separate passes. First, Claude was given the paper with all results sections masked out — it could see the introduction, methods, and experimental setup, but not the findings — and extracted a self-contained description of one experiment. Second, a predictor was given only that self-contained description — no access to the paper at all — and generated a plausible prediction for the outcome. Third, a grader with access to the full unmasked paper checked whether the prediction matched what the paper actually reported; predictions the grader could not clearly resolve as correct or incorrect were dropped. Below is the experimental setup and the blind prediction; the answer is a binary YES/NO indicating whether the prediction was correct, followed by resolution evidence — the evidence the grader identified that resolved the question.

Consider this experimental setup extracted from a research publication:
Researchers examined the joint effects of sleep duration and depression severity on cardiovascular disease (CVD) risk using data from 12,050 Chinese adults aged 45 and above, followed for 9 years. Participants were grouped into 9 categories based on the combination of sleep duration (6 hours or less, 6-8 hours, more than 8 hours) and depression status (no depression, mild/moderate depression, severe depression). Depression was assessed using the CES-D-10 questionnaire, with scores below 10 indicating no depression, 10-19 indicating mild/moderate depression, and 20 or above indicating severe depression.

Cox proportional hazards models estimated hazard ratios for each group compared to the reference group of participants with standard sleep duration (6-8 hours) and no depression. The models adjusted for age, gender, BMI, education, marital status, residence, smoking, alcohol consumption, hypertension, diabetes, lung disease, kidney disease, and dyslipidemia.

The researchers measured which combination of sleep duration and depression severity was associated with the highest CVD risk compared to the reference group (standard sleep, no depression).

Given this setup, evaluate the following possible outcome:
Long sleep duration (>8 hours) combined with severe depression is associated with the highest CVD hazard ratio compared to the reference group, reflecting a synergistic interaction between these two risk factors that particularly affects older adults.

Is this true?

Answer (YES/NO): NO